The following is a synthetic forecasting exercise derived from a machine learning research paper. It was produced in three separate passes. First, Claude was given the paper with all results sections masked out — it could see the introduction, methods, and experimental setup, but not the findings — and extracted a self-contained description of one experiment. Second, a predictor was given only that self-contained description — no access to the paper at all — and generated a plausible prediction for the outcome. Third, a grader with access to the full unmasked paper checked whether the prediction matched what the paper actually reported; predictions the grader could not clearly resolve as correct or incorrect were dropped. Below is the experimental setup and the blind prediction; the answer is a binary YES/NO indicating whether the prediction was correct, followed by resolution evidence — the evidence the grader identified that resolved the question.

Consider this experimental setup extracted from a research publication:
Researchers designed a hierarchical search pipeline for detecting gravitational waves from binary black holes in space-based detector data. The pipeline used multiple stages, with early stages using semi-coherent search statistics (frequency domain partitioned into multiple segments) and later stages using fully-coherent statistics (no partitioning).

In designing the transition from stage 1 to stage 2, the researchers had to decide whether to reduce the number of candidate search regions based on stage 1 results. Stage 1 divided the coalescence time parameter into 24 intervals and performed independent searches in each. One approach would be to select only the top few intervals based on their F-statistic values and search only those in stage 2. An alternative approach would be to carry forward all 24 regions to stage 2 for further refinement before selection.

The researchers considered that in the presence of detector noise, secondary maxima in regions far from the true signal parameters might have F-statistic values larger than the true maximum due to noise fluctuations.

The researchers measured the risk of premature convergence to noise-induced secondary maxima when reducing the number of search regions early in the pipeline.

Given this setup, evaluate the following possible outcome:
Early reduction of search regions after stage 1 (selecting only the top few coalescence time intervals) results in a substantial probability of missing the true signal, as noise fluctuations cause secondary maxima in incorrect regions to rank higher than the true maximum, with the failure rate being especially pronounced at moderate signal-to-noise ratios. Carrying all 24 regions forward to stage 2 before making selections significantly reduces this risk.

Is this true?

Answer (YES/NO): YES